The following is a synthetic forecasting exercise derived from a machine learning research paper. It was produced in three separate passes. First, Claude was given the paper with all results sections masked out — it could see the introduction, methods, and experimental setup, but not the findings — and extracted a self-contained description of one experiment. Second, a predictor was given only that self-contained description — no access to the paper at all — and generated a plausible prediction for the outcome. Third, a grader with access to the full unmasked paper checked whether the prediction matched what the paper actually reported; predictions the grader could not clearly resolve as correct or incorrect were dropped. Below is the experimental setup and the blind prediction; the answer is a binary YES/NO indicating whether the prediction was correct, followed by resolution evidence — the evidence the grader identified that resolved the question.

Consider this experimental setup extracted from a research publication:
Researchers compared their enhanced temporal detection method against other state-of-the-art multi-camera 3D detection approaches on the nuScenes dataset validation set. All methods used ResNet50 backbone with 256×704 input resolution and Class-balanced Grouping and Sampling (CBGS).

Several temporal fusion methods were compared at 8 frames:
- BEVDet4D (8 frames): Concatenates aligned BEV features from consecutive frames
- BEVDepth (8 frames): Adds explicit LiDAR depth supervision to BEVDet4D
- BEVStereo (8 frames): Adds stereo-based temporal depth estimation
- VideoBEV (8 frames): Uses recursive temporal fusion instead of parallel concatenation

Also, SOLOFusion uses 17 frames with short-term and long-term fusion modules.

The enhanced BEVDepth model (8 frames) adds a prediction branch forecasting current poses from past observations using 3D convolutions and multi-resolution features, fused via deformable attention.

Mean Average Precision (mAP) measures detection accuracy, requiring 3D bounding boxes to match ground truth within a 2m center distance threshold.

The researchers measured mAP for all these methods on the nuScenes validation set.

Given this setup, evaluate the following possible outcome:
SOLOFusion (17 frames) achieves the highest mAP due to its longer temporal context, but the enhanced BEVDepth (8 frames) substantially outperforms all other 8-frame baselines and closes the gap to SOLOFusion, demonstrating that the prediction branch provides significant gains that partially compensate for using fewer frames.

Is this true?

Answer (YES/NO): NO